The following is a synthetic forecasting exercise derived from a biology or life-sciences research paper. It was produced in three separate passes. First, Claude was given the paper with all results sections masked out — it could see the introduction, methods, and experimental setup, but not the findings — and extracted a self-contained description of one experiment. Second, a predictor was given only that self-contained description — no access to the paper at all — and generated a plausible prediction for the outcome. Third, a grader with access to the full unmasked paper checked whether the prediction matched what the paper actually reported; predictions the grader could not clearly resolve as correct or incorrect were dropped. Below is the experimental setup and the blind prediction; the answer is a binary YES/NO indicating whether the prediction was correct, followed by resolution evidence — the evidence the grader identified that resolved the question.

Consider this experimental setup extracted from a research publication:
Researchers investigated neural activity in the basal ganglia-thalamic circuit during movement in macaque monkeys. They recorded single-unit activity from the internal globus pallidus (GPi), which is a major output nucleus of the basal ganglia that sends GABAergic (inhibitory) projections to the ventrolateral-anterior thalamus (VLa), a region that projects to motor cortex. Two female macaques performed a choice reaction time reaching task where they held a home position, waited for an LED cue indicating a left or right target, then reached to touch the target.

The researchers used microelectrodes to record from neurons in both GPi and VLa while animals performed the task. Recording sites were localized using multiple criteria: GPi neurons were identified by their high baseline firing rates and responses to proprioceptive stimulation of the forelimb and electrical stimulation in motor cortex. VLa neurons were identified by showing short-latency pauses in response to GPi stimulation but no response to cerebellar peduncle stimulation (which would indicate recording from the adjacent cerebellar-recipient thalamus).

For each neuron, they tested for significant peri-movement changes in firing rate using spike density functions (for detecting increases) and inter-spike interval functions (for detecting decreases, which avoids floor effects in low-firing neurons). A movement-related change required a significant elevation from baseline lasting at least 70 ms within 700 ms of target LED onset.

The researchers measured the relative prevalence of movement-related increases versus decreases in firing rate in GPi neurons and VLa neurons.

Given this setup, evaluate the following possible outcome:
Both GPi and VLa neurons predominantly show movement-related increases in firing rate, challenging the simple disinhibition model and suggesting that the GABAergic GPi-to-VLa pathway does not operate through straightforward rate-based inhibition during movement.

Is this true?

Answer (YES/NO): YES